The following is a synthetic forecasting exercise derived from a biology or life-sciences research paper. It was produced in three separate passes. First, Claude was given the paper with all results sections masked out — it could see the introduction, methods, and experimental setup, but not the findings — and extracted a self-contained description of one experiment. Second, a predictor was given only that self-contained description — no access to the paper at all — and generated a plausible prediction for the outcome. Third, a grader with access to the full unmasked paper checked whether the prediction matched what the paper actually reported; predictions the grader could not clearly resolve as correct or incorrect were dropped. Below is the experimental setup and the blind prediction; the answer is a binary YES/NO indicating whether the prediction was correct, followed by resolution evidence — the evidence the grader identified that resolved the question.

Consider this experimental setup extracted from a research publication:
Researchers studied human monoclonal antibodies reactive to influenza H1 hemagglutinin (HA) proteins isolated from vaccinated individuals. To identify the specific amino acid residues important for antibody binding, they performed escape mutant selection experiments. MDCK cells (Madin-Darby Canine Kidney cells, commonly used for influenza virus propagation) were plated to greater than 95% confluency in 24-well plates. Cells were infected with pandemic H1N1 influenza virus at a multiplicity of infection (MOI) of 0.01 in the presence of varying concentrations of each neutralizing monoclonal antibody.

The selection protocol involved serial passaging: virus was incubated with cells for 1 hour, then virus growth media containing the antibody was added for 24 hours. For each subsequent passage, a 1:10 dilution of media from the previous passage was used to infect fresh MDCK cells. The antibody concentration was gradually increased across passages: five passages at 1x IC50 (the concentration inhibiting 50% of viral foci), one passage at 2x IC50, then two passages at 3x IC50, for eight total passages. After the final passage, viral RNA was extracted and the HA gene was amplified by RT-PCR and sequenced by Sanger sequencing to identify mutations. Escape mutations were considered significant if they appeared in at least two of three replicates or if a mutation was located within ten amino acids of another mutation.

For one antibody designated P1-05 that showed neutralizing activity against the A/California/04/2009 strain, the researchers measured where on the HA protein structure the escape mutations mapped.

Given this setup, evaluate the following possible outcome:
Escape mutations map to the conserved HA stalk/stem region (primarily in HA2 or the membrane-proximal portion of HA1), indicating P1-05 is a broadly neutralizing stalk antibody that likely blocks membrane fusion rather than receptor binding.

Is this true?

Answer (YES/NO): NO